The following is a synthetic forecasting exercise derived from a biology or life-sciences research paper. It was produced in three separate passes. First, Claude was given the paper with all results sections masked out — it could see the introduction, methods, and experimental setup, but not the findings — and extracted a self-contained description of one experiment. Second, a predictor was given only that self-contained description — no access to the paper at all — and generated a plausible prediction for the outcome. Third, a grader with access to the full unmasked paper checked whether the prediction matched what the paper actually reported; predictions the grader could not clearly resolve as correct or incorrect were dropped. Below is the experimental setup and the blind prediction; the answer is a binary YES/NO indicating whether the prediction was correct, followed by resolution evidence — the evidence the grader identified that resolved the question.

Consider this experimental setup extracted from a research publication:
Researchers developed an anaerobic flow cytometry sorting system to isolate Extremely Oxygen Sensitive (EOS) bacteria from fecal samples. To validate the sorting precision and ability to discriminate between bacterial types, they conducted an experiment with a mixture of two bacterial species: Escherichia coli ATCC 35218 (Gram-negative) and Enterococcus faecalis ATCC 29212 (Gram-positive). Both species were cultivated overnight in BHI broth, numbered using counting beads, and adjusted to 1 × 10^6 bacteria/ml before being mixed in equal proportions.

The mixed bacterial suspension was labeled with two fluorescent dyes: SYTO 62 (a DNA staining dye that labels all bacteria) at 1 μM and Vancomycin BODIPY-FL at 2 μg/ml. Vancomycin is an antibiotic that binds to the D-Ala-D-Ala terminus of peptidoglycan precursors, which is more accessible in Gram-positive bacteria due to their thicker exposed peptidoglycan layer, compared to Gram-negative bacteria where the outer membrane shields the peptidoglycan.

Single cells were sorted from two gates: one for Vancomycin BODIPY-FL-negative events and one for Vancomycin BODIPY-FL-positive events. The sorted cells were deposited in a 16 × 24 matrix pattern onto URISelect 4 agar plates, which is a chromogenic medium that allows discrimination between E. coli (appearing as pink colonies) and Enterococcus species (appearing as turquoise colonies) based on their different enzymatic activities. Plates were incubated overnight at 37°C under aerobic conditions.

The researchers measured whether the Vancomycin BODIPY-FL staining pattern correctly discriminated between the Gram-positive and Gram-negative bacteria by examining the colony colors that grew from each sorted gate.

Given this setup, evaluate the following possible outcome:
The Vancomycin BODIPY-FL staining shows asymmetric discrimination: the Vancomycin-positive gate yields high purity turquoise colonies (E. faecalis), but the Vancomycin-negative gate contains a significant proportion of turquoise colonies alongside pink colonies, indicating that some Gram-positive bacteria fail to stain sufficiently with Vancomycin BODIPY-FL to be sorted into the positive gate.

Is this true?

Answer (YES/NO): NO